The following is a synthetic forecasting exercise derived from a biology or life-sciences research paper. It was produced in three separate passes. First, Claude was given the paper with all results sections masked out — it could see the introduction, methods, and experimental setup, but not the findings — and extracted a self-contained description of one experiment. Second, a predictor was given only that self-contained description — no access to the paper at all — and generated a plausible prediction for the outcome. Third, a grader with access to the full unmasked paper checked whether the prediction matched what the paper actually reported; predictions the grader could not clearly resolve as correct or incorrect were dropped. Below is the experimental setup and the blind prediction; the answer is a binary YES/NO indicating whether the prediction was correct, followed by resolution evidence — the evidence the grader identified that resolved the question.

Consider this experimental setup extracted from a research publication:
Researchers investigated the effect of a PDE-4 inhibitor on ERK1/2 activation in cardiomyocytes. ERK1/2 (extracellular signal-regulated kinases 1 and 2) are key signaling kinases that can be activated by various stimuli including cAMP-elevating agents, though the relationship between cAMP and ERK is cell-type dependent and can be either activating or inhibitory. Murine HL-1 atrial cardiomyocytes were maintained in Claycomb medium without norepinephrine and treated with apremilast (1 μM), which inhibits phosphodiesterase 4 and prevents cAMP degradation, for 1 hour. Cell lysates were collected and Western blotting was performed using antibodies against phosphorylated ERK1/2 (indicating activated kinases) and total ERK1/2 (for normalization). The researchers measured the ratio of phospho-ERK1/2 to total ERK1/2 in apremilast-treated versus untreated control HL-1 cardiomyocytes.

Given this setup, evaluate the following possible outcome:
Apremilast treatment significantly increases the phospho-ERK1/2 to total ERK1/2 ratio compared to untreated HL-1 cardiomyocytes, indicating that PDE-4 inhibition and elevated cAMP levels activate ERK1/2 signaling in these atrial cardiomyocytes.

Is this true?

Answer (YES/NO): YES